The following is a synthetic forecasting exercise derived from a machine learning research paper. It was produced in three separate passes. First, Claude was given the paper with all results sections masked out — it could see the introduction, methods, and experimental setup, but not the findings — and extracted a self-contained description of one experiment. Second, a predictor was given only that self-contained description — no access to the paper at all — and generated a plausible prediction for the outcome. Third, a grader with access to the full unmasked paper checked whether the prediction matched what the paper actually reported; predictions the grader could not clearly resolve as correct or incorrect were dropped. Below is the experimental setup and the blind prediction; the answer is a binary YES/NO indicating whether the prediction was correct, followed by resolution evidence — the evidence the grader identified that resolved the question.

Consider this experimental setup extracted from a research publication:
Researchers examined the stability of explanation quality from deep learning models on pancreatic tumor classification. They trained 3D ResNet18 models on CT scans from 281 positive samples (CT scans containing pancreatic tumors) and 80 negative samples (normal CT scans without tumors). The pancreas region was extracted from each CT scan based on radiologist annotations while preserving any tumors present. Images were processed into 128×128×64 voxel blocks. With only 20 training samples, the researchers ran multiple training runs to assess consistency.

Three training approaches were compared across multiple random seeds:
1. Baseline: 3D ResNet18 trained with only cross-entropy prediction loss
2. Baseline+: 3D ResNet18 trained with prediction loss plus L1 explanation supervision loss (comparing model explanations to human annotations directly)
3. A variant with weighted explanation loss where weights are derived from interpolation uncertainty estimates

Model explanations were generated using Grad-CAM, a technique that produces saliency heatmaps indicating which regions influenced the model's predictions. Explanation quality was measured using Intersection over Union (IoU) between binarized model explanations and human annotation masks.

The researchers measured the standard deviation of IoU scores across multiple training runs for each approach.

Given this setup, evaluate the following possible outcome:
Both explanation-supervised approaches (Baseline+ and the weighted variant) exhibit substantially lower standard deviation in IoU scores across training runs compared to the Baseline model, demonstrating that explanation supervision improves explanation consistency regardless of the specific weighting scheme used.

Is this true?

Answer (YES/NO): YES